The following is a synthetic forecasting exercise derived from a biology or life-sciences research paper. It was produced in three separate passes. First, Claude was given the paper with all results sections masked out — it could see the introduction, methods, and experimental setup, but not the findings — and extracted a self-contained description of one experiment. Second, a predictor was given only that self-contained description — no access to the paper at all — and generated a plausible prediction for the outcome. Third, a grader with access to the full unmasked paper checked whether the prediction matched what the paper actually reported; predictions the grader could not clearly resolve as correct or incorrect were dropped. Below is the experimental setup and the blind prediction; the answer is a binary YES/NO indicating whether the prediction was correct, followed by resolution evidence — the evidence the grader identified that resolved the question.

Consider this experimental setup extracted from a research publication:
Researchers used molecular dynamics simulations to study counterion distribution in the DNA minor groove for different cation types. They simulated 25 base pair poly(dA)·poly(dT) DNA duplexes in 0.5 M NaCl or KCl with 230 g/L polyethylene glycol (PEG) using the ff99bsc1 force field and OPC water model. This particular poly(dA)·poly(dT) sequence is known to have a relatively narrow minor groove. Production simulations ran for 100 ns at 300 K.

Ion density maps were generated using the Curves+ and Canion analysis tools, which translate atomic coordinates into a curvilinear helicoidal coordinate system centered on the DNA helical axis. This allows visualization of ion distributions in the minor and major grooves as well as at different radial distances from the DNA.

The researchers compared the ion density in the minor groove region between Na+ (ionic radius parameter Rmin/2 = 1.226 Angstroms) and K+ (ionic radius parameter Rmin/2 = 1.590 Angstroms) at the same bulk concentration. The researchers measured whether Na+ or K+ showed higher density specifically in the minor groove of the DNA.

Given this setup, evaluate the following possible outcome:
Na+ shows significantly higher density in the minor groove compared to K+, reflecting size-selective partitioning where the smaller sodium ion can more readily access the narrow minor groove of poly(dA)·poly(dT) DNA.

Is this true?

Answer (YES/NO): YES